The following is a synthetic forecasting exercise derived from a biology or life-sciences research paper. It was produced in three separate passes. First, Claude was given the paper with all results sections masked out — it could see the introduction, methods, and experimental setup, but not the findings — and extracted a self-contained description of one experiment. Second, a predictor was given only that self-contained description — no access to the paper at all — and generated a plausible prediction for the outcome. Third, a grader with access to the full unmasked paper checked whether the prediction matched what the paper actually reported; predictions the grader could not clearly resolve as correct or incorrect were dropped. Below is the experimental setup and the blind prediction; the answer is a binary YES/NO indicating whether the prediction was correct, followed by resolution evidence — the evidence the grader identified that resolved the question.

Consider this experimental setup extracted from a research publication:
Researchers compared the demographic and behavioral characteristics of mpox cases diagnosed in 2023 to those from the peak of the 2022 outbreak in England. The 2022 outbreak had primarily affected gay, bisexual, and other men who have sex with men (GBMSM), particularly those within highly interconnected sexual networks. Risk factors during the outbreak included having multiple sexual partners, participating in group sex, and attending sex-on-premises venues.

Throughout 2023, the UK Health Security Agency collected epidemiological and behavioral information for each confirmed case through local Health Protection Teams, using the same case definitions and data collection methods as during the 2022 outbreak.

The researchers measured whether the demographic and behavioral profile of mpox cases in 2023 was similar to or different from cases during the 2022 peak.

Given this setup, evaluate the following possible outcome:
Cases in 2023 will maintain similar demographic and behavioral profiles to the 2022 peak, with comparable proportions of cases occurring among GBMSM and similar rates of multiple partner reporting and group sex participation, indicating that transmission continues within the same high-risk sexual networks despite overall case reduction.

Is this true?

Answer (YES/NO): YES